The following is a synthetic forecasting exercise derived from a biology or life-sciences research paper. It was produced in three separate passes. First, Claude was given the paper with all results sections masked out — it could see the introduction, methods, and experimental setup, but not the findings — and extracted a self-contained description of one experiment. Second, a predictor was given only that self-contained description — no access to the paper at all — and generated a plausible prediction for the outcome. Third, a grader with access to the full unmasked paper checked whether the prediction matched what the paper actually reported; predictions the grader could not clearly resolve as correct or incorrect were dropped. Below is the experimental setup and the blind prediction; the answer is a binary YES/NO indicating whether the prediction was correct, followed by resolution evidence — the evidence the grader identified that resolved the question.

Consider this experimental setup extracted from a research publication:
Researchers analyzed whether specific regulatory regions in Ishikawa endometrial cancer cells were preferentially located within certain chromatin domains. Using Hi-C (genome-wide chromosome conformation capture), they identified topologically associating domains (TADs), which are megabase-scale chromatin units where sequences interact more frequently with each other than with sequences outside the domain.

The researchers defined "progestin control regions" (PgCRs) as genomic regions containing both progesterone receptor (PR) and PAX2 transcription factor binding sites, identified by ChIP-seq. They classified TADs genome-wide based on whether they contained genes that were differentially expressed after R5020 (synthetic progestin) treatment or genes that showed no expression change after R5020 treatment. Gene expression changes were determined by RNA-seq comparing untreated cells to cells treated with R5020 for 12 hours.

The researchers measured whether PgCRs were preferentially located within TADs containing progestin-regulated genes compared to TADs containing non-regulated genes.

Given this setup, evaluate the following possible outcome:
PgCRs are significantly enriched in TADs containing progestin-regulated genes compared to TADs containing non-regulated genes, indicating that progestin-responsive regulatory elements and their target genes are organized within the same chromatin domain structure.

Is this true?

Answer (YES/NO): YES